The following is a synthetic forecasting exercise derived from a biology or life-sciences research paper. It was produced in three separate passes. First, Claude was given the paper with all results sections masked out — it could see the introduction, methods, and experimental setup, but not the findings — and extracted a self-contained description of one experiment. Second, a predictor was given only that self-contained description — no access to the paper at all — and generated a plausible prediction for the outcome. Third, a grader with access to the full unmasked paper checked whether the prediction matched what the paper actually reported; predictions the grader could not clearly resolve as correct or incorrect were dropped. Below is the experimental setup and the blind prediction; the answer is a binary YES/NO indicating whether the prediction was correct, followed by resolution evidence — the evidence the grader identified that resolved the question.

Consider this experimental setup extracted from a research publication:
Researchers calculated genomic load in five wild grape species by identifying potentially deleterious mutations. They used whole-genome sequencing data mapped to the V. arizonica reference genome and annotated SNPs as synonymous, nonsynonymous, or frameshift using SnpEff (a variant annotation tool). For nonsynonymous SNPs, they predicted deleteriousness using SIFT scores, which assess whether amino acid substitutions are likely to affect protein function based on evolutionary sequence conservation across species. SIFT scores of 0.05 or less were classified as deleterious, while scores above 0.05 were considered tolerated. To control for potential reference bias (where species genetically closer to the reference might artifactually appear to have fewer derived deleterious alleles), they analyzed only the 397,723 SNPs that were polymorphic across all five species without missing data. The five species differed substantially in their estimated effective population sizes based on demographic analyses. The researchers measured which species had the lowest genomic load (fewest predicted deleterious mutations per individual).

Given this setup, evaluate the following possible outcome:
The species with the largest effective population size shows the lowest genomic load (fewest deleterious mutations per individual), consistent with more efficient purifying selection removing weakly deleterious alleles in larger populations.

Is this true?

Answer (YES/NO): NO